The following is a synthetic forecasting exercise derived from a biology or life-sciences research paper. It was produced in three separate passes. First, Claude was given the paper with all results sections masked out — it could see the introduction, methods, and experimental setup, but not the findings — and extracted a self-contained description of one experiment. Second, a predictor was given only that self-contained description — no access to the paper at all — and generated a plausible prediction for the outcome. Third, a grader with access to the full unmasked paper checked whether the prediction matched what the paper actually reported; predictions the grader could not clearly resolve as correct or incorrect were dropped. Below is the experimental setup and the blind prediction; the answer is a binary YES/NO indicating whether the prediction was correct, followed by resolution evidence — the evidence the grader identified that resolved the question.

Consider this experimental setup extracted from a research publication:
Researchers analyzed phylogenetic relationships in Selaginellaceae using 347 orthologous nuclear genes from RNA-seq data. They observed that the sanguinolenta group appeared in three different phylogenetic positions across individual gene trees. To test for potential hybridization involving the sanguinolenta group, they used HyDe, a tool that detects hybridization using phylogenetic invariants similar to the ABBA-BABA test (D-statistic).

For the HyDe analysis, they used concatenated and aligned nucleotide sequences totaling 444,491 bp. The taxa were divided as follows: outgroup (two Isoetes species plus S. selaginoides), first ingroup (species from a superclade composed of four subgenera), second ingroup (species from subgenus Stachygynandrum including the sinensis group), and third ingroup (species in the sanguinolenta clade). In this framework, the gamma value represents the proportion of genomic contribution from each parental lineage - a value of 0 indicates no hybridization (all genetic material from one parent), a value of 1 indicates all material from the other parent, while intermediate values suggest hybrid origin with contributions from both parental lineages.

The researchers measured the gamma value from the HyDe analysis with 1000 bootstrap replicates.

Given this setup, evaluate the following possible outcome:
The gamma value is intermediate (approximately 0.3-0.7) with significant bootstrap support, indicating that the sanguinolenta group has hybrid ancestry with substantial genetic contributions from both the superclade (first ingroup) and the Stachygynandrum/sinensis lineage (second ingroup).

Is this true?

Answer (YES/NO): YES